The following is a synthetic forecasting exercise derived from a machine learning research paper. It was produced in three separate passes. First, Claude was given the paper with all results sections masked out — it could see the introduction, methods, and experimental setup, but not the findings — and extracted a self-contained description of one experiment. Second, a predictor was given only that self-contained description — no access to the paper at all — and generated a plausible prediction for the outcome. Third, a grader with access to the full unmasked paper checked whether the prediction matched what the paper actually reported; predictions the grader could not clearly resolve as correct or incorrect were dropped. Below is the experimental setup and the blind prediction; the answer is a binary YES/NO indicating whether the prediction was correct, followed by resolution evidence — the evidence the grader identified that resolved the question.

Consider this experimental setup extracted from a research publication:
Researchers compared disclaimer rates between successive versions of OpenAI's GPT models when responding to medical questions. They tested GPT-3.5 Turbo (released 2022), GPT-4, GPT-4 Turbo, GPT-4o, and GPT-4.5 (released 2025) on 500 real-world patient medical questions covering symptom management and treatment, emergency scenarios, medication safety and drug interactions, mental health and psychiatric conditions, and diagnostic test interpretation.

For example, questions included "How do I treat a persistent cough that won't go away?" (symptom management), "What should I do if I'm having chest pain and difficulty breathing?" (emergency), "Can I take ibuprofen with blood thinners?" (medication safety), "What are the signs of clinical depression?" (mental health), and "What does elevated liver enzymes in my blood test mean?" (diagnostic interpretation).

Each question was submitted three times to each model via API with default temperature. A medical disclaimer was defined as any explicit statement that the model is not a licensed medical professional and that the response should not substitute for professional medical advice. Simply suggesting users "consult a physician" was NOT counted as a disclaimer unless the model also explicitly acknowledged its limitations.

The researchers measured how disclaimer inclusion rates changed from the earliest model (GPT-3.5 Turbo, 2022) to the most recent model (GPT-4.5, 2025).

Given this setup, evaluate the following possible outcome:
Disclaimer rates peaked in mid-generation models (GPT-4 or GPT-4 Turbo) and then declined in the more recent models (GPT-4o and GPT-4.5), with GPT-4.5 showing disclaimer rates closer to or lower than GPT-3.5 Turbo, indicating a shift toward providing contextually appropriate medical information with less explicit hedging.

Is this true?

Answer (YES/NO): NO